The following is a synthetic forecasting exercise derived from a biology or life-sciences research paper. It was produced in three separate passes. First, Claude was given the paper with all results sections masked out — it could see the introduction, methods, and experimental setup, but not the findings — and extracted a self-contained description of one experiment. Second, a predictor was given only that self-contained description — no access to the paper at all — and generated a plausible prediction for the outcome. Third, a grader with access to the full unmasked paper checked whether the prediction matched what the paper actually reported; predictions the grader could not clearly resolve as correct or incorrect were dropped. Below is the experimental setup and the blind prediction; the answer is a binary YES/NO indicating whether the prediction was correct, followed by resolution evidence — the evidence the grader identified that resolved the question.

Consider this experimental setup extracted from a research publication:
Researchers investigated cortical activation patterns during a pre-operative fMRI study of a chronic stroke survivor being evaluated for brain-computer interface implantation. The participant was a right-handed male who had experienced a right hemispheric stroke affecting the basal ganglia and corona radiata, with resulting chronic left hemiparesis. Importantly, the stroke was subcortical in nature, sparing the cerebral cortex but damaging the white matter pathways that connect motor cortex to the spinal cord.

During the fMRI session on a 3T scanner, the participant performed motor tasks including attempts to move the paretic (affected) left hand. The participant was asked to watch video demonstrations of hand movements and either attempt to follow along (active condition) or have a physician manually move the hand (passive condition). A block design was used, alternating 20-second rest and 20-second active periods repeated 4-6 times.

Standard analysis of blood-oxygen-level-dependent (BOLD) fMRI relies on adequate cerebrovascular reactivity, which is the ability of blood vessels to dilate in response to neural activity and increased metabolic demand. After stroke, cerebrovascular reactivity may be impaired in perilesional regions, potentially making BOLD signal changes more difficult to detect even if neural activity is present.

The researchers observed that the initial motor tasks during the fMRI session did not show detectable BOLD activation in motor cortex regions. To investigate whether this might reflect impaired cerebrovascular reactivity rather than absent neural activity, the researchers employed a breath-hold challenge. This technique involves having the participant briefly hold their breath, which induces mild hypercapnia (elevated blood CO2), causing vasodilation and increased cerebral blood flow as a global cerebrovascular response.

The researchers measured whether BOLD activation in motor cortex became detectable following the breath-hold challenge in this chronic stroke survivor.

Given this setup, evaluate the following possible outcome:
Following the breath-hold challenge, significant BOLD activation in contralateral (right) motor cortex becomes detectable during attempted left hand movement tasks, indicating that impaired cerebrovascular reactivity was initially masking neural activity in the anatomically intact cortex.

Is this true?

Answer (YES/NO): YES